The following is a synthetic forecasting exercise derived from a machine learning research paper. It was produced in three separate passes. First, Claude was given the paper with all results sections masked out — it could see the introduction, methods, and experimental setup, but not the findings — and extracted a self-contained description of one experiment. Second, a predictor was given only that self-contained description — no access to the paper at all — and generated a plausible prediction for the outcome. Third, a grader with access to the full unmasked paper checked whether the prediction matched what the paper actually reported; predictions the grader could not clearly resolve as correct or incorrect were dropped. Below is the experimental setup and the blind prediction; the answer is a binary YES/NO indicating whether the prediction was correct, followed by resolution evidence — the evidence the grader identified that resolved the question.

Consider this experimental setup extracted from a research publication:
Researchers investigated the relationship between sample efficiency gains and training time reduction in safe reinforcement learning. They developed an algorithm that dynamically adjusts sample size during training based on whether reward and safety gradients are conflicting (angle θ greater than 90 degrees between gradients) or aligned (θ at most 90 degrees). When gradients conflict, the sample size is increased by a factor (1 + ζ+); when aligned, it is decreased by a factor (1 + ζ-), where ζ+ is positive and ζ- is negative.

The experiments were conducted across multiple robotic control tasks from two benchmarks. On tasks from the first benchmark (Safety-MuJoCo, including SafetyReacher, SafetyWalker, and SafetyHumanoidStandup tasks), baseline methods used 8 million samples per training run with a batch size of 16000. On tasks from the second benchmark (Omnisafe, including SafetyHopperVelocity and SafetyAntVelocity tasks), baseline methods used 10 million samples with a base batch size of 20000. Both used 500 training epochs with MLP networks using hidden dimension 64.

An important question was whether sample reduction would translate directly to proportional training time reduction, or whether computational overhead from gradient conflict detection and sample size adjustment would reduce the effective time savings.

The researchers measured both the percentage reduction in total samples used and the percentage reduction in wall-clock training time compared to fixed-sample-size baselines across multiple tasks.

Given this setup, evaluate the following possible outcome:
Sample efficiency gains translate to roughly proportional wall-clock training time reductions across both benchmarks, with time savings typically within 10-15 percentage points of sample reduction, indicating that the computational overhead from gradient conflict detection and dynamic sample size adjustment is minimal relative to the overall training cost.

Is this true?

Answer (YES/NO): YES